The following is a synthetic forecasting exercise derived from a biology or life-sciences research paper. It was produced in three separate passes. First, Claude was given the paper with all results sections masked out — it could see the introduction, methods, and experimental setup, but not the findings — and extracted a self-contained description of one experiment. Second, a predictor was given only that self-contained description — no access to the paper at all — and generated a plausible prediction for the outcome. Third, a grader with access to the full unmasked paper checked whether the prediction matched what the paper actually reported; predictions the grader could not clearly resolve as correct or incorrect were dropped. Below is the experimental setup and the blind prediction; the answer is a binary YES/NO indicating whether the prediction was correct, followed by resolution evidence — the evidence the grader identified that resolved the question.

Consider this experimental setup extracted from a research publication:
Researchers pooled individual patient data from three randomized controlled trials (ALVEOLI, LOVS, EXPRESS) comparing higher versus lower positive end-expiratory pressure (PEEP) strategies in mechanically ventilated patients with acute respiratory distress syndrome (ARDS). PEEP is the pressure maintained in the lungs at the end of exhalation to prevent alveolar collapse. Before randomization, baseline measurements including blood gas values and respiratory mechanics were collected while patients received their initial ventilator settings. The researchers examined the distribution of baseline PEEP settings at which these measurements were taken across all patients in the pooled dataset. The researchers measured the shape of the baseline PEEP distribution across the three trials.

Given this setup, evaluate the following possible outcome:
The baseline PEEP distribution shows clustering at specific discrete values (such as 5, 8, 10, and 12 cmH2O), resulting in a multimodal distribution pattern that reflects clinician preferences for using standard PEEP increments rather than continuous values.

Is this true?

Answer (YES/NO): YES